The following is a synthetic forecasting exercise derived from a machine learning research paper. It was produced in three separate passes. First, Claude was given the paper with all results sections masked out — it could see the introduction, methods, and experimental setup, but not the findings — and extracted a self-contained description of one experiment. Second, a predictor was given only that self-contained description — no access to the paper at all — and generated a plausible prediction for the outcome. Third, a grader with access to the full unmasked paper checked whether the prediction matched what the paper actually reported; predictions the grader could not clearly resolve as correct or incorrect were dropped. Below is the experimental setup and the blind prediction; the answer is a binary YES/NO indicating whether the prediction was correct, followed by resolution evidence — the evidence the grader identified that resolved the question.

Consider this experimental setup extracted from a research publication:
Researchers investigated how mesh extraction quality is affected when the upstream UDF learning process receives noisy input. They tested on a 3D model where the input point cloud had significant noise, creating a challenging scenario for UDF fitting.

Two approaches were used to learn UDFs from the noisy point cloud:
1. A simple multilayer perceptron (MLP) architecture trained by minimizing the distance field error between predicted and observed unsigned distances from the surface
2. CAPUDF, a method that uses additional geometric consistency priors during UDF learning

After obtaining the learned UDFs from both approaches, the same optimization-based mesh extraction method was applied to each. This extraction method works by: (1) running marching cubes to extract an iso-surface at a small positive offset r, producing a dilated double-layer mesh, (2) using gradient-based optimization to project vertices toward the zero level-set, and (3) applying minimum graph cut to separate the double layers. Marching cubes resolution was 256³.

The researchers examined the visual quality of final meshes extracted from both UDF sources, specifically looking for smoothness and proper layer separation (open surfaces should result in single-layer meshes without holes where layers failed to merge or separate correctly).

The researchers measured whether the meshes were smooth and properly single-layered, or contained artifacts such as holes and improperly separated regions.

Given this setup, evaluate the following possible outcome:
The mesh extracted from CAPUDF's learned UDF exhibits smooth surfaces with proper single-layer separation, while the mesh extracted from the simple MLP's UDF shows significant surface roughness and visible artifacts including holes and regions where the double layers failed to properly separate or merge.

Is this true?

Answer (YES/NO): NO